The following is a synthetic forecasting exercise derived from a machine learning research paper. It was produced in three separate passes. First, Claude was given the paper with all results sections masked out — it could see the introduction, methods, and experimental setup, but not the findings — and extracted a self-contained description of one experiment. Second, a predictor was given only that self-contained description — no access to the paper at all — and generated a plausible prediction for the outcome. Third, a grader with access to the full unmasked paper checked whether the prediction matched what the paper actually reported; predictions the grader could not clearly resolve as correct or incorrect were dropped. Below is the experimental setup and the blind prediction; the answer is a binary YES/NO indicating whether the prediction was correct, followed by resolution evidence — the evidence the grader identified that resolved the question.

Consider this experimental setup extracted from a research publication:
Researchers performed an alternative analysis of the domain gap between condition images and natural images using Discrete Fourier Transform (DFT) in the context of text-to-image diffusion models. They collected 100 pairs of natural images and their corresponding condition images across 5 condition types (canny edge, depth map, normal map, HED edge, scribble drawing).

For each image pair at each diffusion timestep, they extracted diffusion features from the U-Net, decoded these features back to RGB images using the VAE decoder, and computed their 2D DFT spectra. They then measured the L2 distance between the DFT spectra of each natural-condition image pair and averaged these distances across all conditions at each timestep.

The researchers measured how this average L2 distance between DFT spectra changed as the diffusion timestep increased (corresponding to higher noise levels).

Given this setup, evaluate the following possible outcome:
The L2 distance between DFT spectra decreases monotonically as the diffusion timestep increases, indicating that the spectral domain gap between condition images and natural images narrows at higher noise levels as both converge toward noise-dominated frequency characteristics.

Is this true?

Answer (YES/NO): YES